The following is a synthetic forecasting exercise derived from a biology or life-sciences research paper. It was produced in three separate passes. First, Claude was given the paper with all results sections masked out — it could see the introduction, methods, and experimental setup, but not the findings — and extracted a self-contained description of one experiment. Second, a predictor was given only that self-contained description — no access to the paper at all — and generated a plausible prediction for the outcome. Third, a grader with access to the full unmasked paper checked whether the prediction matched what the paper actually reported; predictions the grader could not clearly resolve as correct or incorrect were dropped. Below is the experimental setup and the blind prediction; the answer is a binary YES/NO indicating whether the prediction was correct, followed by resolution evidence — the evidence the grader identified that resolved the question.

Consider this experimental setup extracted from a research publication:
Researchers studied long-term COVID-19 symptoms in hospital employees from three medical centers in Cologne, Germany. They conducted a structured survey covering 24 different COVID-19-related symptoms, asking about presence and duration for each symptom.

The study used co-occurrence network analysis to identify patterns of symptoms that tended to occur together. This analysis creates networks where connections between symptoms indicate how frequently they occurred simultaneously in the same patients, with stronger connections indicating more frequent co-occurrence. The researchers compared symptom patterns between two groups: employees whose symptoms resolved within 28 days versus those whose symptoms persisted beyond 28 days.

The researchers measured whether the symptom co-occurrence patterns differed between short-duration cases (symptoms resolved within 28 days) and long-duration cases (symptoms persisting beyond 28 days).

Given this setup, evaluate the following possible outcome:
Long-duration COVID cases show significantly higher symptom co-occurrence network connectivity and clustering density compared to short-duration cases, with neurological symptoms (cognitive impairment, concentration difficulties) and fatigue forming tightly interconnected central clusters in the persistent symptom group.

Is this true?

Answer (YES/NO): YES